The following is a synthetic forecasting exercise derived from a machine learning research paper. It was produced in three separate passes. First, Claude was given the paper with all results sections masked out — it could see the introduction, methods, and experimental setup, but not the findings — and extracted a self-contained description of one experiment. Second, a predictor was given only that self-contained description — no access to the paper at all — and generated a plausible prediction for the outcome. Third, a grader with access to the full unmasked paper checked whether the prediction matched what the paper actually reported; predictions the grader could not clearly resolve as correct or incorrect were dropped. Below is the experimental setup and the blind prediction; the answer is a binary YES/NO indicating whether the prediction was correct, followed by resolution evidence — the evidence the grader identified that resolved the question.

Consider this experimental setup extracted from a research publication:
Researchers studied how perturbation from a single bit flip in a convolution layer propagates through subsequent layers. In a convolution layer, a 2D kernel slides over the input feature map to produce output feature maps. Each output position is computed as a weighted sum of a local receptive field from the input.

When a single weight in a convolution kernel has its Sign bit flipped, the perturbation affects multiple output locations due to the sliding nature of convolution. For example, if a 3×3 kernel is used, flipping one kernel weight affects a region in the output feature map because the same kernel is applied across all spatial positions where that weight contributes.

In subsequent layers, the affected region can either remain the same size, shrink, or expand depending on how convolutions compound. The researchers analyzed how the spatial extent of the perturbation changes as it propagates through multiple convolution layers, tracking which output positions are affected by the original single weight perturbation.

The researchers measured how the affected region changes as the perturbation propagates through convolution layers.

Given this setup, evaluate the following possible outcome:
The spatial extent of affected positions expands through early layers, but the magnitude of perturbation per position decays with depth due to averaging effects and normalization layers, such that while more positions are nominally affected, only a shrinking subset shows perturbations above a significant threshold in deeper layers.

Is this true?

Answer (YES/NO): NO